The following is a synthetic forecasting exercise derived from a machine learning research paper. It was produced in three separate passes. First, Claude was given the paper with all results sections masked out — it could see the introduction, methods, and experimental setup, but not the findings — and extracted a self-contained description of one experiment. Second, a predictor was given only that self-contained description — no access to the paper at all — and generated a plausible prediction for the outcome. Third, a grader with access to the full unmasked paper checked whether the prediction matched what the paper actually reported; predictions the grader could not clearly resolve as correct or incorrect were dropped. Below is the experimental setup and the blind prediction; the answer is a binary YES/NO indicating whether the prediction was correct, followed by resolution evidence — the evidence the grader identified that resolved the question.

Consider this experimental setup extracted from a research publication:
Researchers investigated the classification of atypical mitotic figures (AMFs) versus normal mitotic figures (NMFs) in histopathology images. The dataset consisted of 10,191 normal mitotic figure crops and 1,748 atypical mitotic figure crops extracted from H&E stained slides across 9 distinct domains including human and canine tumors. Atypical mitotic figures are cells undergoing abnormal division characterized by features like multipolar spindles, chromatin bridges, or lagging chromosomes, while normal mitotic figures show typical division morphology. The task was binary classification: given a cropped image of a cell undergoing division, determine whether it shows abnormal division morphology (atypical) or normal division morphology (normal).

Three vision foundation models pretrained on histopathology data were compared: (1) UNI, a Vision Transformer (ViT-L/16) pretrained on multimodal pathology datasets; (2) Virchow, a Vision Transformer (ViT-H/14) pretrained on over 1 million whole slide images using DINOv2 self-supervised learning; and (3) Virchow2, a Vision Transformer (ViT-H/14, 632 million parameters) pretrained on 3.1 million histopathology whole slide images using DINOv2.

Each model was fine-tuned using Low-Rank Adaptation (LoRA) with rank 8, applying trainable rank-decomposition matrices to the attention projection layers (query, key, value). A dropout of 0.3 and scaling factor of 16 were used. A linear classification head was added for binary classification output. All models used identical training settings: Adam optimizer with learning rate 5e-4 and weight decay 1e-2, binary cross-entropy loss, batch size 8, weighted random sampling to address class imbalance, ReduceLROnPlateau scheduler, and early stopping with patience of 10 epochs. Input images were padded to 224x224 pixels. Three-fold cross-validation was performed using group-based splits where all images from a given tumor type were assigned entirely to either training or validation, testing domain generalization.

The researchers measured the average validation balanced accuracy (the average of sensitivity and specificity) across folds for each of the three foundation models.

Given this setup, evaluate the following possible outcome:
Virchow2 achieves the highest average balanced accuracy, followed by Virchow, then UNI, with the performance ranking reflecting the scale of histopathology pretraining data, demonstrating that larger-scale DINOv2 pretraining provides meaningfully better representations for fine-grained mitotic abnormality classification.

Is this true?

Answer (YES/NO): NO